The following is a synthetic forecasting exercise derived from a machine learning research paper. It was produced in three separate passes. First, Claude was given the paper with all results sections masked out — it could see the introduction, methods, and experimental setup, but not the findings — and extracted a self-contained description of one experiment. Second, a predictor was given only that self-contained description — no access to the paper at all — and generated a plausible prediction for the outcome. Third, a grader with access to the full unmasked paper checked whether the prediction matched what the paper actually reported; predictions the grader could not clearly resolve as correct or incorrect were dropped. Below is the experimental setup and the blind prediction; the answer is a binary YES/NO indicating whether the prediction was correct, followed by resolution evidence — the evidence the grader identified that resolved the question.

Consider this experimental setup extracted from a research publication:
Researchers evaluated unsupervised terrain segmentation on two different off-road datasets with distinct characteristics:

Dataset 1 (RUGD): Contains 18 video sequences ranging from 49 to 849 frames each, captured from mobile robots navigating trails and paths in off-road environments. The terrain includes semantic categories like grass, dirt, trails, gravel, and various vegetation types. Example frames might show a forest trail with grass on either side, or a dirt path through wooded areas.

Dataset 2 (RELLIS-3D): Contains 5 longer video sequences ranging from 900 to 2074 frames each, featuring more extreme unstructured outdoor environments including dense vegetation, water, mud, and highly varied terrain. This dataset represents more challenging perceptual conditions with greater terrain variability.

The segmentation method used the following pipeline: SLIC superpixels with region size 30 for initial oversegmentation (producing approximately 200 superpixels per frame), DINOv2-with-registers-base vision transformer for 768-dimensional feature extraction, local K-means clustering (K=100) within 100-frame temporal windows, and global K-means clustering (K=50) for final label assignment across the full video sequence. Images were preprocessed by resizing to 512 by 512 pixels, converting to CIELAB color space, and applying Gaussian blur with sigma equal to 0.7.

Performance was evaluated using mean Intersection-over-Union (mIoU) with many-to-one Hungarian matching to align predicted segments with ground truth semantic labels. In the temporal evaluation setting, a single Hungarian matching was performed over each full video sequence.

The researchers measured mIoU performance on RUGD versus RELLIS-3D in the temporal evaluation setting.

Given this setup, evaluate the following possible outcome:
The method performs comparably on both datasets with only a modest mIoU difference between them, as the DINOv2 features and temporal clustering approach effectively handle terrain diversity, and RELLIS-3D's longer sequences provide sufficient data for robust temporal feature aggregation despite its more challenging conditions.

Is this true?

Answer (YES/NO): YES